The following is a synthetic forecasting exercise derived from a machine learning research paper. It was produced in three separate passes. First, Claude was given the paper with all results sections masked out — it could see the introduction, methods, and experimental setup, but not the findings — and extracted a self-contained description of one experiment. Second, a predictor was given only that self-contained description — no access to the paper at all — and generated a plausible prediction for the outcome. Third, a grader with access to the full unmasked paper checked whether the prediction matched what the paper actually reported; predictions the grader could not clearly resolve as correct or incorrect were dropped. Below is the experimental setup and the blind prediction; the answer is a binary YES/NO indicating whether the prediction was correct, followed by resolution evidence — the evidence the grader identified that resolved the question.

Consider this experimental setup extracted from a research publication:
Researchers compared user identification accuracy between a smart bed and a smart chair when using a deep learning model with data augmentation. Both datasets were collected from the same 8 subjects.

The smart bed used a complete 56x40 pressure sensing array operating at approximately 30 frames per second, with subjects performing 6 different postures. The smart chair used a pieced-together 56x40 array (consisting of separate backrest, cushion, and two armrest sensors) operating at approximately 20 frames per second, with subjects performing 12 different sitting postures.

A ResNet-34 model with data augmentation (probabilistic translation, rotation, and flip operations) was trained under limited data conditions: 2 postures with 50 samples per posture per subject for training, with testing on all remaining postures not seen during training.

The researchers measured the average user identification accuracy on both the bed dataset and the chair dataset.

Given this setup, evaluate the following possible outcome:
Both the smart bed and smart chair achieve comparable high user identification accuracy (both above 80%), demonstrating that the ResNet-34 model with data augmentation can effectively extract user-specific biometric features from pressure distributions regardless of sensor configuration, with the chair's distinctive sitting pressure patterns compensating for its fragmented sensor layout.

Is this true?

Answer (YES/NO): NO